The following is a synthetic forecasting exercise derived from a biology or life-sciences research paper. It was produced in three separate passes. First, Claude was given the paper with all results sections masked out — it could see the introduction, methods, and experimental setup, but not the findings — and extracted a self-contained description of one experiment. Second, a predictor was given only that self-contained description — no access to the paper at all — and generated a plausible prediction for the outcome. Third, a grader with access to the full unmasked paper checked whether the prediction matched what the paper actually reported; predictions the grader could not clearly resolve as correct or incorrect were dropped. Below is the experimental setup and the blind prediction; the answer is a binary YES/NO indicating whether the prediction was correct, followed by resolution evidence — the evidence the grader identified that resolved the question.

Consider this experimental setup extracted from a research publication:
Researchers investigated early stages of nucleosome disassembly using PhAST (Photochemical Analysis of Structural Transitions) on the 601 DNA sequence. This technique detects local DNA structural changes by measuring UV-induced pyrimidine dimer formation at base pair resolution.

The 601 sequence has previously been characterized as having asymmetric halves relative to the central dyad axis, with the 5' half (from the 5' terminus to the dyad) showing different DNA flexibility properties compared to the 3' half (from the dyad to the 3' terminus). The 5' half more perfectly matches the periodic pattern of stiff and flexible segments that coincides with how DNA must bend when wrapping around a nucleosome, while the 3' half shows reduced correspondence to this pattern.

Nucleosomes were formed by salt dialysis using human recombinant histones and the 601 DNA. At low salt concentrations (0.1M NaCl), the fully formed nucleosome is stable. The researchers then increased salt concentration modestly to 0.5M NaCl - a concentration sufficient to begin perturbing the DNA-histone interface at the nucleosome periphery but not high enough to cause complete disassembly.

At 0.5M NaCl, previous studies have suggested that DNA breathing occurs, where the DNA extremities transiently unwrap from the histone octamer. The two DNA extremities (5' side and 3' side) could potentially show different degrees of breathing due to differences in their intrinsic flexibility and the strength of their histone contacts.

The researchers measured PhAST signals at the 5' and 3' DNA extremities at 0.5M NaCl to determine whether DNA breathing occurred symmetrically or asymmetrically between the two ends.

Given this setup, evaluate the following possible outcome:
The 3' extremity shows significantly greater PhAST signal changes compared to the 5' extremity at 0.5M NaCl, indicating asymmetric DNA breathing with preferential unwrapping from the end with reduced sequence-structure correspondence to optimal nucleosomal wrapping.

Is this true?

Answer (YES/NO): YES